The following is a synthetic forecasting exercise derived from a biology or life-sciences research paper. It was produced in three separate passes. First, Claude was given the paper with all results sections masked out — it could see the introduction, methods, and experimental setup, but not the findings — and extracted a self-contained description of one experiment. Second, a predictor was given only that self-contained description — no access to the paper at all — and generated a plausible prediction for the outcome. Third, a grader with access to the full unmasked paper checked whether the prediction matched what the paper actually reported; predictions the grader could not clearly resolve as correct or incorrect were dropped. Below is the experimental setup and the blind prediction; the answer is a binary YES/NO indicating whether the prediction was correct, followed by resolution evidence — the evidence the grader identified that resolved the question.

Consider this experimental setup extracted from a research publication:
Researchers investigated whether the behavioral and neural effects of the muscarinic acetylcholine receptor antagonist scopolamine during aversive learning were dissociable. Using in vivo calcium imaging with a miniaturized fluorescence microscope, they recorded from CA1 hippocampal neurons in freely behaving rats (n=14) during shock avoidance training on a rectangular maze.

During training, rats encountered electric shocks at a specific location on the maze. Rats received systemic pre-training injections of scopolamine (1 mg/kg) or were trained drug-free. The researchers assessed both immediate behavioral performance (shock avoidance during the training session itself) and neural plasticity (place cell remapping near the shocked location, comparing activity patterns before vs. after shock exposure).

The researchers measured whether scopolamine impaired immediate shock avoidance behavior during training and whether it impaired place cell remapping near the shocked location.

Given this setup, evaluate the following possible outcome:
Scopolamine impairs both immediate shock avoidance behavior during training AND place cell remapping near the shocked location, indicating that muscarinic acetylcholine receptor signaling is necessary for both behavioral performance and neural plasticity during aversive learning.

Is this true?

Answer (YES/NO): NO